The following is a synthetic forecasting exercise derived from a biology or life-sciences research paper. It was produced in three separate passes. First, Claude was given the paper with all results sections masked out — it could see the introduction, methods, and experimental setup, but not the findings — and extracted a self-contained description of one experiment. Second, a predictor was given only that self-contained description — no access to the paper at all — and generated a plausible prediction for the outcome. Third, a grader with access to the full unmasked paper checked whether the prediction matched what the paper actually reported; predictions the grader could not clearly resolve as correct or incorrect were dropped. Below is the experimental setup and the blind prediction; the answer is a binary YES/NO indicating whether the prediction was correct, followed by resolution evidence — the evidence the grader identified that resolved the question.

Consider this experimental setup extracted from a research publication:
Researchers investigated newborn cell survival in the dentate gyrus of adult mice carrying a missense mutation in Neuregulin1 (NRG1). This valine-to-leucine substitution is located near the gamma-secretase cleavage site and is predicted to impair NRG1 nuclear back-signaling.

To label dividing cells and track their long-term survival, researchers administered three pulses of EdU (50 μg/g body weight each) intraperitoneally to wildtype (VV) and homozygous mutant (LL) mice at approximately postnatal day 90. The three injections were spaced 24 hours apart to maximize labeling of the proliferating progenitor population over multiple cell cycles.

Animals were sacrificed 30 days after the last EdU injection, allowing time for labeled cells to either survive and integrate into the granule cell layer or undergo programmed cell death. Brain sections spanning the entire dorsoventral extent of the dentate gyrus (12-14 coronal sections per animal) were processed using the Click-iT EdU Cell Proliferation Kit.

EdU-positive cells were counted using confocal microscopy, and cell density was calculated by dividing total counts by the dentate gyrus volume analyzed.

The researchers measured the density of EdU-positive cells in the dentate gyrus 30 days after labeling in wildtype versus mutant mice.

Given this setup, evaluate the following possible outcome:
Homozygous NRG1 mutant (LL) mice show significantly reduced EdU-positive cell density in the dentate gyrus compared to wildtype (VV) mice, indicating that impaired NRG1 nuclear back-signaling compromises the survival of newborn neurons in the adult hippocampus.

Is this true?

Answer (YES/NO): NO